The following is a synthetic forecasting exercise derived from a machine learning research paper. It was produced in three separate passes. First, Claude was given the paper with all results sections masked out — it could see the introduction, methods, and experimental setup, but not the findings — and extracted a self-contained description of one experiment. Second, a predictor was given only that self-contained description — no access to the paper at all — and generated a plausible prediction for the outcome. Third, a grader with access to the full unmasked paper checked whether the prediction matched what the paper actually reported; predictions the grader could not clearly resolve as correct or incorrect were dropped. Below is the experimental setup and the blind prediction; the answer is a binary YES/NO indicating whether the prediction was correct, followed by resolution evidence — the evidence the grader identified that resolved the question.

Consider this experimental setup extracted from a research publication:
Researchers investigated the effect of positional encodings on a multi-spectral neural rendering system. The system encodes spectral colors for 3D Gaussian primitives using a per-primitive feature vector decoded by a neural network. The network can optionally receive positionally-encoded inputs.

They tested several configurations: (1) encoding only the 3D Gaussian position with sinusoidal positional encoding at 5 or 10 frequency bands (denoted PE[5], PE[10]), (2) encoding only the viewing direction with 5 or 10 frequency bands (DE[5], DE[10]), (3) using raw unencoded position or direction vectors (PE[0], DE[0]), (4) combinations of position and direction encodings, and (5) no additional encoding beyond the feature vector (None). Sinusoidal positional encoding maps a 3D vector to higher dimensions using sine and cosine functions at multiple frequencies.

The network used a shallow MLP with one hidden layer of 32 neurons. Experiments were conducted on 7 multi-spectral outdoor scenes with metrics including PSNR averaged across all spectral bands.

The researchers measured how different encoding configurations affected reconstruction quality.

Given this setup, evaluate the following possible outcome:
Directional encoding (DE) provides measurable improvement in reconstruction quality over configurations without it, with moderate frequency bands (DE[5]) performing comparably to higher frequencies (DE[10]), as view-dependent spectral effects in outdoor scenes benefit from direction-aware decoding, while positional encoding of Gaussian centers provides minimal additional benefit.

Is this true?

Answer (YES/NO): YES